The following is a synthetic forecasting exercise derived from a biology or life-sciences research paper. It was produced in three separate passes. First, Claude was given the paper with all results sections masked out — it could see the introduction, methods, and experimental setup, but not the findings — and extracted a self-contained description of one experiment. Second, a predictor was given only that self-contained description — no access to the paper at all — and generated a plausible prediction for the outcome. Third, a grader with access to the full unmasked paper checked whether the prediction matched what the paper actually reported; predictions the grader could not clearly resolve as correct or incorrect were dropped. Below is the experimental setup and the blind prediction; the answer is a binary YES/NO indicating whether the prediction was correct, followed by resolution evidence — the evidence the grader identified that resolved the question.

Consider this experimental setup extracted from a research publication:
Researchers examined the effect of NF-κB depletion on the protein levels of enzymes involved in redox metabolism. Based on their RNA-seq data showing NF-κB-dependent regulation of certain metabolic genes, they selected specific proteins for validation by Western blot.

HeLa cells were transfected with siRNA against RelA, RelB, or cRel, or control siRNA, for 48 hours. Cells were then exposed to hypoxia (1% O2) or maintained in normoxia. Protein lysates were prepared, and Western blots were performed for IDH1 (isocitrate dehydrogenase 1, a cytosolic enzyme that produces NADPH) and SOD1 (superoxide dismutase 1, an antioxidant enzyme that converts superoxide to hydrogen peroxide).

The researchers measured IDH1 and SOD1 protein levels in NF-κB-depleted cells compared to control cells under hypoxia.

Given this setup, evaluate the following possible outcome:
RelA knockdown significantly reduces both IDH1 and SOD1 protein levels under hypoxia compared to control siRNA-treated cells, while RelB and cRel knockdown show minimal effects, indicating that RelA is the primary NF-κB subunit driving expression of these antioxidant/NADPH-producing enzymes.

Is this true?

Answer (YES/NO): NO